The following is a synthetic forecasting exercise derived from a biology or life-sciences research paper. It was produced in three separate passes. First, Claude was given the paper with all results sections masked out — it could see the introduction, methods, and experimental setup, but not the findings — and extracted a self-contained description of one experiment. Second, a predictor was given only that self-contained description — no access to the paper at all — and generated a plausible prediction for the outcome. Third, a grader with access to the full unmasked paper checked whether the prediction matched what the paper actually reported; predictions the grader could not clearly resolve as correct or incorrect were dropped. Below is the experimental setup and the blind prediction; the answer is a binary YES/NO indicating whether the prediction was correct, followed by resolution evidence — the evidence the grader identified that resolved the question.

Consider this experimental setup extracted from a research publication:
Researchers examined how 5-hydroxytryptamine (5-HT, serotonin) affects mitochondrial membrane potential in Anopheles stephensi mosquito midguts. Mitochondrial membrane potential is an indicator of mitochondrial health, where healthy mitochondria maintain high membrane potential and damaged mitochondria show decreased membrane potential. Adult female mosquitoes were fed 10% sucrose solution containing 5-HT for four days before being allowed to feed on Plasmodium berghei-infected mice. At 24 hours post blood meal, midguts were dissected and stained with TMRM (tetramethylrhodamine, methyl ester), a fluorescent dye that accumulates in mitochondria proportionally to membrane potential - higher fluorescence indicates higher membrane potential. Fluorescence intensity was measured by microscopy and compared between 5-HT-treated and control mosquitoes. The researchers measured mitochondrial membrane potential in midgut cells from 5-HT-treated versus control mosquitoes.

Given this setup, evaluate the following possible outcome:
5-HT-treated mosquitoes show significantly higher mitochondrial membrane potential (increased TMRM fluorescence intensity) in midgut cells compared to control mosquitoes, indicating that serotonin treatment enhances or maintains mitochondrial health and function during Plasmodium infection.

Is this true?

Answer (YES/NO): NO